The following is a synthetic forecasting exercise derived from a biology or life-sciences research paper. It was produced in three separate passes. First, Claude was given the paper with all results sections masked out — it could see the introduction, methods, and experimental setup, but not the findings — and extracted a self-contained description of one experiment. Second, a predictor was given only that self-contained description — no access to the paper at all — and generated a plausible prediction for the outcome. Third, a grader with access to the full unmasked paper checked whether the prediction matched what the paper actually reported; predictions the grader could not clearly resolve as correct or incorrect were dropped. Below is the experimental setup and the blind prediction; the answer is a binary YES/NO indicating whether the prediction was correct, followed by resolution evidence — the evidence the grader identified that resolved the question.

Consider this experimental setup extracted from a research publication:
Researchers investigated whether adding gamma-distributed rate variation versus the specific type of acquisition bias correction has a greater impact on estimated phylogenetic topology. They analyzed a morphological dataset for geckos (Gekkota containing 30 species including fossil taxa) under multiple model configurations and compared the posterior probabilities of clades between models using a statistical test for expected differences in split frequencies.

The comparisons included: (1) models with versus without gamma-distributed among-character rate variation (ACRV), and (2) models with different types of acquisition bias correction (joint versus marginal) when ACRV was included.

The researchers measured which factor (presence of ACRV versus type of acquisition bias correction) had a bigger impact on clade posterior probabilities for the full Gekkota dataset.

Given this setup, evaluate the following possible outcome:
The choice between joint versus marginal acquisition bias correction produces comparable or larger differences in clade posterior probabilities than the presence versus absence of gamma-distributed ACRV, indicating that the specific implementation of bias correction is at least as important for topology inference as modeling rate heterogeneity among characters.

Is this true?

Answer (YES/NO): NO